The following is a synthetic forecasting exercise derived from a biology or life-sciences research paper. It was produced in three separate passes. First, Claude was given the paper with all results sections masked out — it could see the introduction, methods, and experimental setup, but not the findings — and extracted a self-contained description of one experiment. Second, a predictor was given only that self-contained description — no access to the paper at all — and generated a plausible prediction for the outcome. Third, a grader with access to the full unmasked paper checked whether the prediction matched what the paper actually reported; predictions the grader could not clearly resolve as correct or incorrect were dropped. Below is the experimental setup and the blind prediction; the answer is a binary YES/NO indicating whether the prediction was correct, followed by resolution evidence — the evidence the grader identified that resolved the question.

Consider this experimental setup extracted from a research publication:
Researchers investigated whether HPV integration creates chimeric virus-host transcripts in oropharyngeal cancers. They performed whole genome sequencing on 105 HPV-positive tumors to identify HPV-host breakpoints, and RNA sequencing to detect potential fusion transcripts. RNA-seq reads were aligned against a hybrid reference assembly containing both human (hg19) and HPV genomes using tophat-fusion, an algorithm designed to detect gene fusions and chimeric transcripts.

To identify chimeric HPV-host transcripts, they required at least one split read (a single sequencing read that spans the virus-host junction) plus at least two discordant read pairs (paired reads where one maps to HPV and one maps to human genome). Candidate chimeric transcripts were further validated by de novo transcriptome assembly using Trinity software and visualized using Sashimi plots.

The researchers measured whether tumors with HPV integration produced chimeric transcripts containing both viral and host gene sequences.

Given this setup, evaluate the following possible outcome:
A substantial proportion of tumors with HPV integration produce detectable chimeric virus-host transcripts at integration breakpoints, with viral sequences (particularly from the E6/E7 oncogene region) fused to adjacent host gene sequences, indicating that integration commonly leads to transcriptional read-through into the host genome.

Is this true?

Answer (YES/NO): YES